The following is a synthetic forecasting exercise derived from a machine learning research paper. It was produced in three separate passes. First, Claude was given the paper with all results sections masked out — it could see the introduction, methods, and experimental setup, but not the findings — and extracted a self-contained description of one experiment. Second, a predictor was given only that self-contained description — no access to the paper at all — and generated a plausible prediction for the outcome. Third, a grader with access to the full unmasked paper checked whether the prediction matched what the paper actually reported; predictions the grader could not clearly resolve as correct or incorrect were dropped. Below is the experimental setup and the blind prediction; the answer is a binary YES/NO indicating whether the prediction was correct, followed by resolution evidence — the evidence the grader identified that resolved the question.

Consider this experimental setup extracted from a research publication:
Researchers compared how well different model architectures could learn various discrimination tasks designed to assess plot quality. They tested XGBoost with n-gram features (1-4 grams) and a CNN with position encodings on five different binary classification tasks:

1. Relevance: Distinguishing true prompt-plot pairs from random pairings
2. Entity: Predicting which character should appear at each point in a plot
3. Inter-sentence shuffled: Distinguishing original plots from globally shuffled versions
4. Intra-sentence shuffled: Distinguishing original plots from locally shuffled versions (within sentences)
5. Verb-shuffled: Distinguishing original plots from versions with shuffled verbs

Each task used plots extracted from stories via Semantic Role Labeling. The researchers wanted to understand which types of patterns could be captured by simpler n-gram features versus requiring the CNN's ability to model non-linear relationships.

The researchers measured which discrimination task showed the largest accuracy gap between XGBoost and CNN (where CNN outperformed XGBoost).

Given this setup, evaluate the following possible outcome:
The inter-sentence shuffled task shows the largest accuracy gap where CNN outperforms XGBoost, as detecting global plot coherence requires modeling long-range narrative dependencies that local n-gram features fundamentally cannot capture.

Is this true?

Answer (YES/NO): NO